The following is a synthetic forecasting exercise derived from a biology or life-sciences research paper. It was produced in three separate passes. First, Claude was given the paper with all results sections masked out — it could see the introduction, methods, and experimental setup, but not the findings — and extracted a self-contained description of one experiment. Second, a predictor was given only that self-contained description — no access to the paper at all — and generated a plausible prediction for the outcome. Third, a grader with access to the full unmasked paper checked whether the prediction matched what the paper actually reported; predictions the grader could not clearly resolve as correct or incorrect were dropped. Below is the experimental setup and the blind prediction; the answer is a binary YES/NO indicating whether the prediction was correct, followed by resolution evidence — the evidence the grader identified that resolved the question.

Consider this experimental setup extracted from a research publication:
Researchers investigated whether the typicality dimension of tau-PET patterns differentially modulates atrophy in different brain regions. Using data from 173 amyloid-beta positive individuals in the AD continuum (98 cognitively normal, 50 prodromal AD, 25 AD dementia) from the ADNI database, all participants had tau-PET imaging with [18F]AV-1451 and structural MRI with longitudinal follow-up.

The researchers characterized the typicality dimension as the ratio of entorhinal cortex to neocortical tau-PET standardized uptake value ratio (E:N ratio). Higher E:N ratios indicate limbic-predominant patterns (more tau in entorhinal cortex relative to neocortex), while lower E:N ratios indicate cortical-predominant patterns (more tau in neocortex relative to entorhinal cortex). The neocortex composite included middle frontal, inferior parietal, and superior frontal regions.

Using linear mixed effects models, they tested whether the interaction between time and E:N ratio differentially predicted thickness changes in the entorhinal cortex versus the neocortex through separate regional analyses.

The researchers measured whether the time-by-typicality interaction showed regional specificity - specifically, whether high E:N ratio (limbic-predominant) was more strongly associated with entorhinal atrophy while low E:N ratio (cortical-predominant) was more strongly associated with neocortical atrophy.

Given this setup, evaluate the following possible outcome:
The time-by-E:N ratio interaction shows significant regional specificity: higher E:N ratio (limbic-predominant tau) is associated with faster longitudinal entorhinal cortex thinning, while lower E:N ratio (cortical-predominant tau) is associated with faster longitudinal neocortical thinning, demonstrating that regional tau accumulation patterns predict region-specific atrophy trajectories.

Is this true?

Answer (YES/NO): NO